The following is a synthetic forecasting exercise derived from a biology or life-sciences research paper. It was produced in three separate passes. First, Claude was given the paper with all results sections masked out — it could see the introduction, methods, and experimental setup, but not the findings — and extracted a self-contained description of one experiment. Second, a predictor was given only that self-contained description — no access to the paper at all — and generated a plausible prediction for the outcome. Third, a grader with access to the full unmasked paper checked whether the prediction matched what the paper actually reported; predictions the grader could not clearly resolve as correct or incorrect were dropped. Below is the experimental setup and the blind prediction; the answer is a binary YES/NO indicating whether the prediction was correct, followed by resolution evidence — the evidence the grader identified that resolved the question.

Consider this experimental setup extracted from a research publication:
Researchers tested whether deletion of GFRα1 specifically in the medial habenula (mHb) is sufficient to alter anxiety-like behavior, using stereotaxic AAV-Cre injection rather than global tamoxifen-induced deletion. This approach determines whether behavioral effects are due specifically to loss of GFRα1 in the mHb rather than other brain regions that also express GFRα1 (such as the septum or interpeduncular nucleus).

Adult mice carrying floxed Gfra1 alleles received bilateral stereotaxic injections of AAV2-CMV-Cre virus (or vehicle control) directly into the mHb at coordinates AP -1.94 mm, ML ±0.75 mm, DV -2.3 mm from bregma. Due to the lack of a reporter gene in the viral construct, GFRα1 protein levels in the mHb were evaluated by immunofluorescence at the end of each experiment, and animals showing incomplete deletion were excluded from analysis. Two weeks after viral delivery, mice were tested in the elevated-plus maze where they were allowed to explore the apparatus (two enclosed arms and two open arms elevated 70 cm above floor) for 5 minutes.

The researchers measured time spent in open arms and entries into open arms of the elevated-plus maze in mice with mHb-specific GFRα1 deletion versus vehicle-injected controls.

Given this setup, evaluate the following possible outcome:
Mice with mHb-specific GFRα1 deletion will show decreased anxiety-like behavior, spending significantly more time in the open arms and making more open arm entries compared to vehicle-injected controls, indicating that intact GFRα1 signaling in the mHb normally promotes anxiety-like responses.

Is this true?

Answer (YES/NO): YES